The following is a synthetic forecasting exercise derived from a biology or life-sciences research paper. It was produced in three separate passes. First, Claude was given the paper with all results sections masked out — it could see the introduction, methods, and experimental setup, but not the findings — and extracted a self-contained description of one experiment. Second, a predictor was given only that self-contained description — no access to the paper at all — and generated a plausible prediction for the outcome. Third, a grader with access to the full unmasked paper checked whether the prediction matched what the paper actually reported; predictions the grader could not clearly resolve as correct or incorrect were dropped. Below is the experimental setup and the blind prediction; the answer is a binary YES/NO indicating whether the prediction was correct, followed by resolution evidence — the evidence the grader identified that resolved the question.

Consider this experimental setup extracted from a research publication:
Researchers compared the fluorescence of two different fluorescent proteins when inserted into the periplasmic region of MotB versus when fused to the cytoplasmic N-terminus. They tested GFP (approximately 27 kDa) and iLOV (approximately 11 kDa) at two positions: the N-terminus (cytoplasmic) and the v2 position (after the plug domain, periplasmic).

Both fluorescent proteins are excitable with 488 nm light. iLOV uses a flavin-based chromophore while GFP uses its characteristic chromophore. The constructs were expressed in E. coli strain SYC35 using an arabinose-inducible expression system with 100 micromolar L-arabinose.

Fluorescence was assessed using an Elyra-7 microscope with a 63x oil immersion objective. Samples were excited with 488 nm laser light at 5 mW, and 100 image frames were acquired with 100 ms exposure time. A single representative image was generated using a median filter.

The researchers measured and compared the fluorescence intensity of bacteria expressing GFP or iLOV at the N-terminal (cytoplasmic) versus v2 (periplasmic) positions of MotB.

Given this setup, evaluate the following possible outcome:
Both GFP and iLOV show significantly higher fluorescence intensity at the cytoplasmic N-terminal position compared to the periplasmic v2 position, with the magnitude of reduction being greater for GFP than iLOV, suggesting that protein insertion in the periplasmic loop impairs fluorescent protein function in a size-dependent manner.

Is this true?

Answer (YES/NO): NO